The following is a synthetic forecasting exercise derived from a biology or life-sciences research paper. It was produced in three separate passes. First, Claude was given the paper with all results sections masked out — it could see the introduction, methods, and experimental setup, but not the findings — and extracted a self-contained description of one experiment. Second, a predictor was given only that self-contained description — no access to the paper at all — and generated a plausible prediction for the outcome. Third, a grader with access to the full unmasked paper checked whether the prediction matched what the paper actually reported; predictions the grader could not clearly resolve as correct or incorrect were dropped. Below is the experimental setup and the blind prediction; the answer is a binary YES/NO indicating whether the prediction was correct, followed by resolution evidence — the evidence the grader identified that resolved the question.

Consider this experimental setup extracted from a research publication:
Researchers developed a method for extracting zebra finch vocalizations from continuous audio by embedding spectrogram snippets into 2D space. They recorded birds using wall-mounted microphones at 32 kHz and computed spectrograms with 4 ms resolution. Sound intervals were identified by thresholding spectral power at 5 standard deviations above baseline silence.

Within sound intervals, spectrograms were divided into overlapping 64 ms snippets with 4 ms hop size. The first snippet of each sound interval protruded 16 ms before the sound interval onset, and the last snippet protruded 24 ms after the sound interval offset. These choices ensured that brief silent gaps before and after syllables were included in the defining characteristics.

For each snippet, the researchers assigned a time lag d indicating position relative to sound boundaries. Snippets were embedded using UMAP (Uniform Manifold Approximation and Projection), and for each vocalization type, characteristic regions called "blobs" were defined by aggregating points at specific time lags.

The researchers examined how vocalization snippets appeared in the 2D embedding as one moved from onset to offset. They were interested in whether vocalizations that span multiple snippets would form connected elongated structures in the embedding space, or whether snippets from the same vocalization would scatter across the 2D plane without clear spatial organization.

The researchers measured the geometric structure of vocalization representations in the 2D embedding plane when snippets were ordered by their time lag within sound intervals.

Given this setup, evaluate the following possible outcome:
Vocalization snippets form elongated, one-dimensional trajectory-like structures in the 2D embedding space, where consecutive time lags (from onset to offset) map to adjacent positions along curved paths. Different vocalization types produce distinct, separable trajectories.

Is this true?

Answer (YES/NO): YES